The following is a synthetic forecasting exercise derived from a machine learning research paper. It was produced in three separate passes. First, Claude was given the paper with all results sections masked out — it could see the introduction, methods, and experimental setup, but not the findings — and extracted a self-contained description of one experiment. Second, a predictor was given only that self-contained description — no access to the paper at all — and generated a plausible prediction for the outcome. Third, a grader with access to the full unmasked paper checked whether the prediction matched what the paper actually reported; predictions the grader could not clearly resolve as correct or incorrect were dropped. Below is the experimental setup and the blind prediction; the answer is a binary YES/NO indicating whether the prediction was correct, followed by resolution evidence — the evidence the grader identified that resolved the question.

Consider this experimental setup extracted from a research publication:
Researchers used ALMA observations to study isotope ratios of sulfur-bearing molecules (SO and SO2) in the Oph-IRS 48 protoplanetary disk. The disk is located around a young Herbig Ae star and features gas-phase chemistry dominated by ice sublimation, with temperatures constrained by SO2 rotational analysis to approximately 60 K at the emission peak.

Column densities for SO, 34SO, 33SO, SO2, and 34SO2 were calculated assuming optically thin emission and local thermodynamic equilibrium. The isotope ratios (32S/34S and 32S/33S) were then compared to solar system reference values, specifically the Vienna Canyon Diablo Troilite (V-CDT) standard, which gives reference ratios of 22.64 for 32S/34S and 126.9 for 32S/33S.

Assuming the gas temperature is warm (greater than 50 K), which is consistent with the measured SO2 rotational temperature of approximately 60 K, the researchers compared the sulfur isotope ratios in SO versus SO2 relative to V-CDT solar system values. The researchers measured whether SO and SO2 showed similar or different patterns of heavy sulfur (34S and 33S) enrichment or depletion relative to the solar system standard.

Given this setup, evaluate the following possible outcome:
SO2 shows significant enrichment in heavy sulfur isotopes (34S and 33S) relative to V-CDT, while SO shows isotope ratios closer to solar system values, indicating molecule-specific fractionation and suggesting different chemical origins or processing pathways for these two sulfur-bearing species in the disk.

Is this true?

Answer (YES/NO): NO